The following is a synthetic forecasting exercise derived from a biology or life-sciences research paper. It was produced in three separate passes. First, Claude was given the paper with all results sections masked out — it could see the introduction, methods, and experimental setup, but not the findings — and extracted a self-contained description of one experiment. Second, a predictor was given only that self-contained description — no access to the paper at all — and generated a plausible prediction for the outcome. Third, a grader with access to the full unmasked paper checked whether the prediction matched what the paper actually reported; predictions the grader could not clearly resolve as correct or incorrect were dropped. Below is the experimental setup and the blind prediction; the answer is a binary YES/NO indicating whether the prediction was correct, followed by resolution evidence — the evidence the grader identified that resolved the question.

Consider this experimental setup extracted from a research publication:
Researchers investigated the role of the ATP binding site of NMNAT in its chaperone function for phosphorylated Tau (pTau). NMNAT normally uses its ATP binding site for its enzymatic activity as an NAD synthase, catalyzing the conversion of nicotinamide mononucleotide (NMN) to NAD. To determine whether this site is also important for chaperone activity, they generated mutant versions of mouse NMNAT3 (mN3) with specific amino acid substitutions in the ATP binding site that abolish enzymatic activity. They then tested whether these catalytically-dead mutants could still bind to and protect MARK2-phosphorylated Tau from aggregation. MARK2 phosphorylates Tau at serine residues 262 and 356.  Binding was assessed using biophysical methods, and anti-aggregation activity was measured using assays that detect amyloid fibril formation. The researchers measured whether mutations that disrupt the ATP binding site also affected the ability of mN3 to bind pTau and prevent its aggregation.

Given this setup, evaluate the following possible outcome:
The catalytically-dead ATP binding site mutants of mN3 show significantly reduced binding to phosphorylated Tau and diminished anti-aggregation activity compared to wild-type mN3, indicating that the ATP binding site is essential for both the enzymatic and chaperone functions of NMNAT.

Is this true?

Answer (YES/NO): NO